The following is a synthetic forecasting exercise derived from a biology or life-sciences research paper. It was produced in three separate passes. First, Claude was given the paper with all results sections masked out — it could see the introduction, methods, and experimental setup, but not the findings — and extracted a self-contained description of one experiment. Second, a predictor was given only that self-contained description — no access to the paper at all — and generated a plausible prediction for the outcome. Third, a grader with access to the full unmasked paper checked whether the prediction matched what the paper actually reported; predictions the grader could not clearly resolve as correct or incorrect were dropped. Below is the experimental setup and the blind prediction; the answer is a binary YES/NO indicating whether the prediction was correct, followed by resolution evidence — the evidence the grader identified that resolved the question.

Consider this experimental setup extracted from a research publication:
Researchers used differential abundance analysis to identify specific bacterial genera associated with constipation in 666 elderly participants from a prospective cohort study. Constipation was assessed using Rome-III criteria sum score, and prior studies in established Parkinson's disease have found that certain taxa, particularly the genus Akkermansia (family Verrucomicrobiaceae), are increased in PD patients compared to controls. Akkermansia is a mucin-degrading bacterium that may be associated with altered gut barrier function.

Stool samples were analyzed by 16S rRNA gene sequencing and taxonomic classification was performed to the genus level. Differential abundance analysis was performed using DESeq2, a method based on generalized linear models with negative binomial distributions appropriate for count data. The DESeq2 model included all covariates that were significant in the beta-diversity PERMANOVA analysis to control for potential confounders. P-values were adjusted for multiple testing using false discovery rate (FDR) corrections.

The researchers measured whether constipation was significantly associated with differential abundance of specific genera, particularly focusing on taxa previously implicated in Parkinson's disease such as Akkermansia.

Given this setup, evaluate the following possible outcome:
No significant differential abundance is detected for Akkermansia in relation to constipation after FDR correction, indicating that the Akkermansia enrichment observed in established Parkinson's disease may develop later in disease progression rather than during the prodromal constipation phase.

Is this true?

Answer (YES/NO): YES